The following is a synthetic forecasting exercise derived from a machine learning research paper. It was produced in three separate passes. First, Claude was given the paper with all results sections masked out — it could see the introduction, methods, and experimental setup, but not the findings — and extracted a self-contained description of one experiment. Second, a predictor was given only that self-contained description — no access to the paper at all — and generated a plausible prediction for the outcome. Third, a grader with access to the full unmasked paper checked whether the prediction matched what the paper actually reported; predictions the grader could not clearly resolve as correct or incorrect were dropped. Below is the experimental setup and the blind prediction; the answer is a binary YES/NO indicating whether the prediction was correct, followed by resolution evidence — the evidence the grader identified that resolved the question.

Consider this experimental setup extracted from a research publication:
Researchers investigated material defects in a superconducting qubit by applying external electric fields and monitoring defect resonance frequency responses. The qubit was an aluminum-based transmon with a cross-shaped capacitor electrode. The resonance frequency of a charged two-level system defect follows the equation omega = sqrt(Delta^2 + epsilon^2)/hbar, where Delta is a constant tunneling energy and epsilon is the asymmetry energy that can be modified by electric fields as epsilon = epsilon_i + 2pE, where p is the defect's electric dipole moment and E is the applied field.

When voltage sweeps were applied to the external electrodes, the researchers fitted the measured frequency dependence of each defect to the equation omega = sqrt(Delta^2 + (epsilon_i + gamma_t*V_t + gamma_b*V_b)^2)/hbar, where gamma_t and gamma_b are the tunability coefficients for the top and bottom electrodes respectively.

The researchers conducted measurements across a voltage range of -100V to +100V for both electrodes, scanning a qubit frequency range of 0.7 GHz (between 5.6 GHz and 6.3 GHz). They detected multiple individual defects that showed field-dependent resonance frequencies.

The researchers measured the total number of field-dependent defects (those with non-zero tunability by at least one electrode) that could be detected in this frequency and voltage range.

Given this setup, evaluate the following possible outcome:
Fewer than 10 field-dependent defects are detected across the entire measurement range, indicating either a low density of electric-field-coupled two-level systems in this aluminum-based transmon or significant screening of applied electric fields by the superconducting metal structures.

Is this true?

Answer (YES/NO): NO